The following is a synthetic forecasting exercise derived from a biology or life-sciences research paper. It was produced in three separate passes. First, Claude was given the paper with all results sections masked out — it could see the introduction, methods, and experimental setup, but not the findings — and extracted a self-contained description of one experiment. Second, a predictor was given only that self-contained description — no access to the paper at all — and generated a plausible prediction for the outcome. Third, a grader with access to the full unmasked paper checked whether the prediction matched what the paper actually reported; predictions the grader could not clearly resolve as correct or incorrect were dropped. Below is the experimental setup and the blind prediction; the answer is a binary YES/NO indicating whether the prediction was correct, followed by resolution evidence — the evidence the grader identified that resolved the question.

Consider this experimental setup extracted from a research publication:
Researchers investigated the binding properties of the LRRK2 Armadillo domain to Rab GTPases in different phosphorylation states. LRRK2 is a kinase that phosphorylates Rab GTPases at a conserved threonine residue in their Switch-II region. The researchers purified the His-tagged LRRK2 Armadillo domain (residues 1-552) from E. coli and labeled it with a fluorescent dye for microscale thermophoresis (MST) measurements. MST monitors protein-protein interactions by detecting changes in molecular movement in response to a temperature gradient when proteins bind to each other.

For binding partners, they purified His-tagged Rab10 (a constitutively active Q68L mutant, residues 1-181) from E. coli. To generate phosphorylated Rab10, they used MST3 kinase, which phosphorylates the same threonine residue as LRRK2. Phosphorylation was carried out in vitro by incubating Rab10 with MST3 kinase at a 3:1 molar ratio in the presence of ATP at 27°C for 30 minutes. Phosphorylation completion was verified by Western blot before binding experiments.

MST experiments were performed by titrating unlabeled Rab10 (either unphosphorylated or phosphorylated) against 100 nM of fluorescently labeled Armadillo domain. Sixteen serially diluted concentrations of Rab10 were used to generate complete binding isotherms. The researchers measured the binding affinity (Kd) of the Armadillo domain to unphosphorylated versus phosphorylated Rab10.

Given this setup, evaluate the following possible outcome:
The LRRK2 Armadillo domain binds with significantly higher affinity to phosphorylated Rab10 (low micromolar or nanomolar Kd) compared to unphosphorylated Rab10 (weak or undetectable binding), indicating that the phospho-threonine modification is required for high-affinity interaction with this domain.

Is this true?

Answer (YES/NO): NO